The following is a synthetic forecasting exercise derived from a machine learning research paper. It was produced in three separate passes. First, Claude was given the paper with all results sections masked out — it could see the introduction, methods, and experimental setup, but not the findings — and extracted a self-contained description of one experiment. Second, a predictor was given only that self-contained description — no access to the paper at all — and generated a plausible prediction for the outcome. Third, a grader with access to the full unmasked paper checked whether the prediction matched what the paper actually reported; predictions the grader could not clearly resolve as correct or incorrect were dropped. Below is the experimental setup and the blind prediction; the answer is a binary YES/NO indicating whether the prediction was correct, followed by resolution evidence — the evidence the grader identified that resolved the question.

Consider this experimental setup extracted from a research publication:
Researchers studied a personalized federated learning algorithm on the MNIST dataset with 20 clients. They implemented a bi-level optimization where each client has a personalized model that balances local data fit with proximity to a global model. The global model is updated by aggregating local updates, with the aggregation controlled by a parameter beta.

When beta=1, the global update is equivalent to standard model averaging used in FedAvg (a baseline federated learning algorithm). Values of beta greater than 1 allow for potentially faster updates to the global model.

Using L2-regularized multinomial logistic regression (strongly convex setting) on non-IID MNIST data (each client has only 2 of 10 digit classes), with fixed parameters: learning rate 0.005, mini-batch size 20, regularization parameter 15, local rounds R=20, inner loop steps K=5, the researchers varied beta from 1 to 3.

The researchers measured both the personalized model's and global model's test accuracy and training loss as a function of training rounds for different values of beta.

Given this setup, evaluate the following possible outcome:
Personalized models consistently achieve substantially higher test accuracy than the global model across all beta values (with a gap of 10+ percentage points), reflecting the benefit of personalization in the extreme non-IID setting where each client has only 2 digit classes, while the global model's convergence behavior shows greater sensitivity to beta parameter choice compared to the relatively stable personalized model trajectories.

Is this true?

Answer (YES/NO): NO